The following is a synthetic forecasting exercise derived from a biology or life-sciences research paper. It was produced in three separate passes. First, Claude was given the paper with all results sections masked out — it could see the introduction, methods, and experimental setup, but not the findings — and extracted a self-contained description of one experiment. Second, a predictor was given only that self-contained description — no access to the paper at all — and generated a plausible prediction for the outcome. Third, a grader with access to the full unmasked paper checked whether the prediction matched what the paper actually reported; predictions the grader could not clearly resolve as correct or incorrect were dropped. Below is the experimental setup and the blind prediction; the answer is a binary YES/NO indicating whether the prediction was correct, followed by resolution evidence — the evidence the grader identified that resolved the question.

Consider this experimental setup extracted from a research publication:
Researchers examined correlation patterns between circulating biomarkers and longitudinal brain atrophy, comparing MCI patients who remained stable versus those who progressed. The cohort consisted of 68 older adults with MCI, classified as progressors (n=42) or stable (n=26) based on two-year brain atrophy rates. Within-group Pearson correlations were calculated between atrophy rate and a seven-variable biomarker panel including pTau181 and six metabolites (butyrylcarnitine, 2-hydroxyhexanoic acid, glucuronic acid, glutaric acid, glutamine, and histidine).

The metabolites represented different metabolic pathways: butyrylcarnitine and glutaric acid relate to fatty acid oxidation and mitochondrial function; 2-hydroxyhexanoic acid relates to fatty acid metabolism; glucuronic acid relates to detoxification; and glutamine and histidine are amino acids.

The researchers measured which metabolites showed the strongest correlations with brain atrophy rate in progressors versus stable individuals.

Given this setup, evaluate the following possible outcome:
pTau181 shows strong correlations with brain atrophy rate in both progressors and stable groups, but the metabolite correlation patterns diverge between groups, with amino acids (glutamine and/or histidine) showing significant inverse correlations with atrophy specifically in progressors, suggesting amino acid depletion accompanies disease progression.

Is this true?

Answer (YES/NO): NO